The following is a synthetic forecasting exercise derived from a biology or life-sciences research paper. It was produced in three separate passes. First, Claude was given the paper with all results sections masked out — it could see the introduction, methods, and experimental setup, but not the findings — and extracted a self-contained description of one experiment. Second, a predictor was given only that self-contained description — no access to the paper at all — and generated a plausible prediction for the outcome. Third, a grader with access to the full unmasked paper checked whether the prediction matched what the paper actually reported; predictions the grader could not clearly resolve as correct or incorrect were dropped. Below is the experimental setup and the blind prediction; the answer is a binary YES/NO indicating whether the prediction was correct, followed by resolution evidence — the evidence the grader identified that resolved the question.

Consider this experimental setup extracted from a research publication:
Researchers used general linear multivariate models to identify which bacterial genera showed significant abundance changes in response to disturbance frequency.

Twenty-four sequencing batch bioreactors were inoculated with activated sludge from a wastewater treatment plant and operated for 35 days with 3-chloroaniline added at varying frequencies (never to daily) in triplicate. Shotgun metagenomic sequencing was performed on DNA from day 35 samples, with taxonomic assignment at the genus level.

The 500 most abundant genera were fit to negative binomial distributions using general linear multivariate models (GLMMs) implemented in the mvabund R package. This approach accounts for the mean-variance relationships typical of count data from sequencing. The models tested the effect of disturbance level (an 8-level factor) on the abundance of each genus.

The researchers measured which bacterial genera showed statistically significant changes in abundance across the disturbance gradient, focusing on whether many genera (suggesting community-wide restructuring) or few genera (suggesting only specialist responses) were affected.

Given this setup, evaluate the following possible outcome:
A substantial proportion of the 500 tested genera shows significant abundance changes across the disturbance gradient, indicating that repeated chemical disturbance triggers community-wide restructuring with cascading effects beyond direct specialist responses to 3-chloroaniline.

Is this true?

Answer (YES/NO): YES